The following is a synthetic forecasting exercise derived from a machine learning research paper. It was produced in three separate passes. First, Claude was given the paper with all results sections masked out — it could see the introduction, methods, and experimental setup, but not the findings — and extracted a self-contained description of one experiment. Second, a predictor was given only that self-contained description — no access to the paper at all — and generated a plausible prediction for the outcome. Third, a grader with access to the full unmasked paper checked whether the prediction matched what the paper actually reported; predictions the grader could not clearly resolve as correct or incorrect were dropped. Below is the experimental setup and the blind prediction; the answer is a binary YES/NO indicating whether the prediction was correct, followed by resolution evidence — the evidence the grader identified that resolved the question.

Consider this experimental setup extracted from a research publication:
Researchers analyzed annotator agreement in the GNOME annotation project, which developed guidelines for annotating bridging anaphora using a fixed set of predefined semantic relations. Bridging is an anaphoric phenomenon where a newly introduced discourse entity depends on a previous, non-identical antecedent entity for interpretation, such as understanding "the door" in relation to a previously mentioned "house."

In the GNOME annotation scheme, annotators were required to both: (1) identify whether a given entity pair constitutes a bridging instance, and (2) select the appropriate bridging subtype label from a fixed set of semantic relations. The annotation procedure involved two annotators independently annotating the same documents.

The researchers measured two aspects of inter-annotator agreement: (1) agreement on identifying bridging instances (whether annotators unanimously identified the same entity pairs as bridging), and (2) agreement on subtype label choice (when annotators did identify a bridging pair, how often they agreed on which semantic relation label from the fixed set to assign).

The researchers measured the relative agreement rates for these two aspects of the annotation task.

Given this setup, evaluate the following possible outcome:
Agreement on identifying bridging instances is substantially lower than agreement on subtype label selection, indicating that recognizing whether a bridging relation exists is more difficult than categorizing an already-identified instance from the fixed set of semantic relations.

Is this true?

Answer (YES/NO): YES